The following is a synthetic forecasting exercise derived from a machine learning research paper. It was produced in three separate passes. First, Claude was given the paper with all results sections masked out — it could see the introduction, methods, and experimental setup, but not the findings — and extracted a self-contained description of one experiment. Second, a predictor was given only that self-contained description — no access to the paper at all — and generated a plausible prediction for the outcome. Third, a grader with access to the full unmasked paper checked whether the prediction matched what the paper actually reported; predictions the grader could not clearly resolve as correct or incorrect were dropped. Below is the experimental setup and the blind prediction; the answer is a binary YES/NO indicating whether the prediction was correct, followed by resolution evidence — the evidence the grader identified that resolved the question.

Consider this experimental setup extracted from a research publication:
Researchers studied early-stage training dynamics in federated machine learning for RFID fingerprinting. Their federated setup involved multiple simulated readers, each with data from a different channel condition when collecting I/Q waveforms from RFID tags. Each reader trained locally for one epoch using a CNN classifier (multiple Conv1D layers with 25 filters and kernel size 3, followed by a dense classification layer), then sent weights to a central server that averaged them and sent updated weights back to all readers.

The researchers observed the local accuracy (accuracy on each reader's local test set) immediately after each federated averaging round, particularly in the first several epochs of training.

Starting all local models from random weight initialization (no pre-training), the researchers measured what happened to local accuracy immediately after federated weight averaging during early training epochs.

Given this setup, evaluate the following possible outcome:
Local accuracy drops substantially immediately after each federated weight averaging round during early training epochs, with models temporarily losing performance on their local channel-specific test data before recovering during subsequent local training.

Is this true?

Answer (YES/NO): YES